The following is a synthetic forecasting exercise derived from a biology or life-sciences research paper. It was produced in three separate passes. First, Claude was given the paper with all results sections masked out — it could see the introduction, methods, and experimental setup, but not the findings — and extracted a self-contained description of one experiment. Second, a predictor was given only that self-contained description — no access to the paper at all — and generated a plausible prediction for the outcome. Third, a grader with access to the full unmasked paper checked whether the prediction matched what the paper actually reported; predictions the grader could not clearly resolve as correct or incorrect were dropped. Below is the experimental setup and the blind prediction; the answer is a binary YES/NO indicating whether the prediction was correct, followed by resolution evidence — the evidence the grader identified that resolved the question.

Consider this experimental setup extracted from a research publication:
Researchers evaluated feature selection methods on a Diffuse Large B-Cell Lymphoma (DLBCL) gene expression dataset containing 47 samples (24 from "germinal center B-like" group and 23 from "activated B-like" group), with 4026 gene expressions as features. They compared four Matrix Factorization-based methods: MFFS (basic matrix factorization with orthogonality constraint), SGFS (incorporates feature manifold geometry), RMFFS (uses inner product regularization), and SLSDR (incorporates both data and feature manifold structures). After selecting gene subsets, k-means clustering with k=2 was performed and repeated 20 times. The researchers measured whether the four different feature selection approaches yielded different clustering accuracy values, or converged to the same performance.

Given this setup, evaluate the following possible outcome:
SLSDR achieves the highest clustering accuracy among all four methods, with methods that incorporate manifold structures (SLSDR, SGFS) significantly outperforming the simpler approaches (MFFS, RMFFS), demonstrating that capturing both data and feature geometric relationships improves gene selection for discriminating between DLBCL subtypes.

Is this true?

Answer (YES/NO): NO